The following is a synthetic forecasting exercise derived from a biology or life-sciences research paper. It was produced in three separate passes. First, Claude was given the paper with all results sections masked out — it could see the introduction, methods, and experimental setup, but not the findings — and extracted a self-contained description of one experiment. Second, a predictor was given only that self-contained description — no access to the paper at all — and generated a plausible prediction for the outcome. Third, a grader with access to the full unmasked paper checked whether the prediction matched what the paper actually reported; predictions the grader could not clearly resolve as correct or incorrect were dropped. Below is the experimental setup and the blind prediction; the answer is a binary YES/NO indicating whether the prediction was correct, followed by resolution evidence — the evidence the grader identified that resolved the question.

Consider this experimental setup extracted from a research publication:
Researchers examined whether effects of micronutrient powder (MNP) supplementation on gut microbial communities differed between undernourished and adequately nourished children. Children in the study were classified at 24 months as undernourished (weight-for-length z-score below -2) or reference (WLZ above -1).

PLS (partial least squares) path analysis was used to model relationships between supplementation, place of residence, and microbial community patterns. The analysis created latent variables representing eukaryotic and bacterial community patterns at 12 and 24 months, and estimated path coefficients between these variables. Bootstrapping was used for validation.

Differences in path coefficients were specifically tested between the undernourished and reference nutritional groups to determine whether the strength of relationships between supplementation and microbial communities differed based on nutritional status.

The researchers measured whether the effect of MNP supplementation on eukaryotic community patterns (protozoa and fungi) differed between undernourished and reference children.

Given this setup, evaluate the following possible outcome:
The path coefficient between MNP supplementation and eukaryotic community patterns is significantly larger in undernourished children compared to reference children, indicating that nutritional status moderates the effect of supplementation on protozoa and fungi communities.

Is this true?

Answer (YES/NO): NO